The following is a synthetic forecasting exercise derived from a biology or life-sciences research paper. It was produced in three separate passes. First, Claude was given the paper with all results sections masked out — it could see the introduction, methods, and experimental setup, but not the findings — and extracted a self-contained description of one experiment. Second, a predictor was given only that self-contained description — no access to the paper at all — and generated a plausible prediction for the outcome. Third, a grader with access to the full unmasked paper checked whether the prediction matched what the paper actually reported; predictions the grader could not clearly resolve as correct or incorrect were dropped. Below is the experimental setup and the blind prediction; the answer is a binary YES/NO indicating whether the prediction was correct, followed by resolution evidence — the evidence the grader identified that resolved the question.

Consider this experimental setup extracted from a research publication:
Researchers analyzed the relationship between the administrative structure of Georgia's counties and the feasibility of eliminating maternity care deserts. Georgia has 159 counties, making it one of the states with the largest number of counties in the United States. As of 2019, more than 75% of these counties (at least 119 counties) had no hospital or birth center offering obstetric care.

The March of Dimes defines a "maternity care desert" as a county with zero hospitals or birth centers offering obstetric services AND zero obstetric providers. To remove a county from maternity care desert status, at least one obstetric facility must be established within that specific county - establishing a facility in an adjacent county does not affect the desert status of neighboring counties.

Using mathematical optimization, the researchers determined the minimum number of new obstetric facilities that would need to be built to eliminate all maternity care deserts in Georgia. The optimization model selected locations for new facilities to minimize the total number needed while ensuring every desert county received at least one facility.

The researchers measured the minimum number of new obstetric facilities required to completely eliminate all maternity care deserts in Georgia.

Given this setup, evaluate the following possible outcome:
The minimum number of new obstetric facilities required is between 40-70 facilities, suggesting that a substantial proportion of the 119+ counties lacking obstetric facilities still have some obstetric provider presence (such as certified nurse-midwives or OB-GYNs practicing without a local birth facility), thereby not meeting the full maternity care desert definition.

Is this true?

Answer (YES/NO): YES